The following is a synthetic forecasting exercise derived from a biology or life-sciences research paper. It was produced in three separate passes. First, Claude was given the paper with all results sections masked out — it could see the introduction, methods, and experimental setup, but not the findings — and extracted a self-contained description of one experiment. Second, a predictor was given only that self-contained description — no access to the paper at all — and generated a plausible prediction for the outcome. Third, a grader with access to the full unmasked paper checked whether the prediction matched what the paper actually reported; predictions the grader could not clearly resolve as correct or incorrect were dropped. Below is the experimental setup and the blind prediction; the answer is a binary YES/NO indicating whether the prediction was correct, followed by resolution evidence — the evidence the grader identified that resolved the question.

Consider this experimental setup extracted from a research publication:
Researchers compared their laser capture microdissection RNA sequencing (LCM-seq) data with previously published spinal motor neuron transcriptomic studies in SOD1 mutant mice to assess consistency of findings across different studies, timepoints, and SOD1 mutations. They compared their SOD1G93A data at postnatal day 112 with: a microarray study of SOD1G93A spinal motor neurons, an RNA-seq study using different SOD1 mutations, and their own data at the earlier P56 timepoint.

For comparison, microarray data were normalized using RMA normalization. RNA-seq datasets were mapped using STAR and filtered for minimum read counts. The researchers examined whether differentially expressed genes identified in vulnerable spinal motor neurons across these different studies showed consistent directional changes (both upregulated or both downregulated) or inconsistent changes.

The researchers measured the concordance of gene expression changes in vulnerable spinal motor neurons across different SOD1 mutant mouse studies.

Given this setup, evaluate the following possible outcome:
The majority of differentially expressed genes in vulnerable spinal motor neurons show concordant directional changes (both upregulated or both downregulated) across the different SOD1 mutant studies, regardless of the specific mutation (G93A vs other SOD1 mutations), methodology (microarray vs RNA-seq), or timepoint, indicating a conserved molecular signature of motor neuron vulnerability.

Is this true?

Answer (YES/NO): NO